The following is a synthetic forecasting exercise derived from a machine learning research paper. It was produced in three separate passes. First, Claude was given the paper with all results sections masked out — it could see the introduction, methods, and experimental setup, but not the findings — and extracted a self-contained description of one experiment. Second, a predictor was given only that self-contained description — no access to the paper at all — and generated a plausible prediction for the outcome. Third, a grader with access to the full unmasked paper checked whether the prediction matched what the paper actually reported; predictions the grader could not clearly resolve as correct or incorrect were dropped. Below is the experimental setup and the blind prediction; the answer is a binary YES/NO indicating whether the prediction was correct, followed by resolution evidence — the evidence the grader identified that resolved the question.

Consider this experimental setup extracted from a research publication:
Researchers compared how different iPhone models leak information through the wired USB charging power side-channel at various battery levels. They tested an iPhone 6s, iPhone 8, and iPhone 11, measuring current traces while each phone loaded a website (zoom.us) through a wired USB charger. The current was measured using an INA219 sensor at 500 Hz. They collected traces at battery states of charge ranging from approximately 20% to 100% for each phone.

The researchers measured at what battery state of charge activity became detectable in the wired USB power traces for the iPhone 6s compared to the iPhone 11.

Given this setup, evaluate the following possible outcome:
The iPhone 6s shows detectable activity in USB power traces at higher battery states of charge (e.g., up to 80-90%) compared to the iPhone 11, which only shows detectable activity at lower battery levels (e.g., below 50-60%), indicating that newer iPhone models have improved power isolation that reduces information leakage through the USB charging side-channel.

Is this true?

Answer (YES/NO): NO